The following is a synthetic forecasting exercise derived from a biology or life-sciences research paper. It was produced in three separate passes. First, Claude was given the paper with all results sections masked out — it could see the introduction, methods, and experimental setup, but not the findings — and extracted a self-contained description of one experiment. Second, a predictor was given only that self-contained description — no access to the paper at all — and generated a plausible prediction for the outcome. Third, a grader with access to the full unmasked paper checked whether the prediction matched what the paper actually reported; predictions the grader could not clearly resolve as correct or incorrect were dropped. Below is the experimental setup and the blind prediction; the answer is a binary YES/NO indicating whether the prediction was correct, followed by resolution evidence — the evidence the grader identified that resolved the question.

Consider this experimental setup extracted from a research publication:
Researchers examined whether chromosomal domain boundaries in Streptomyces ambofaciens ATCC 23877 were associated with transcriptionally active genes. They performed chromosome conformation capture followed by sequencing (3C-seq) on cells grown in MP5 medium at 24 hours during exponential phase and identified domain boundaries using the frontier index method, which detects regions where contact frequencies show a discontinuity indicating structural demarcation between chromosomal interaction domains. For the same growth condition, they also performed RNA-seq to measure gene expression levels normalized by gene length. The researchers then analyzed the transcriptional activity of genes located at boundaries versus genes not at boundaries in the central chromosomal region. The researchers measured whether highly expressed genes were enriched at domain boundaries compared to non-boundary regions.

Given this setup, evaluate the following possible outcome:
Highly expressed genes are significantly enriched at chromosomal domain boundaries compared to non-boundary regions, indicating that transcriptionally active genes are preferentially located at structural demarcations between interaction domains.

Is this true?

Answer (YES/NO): YES